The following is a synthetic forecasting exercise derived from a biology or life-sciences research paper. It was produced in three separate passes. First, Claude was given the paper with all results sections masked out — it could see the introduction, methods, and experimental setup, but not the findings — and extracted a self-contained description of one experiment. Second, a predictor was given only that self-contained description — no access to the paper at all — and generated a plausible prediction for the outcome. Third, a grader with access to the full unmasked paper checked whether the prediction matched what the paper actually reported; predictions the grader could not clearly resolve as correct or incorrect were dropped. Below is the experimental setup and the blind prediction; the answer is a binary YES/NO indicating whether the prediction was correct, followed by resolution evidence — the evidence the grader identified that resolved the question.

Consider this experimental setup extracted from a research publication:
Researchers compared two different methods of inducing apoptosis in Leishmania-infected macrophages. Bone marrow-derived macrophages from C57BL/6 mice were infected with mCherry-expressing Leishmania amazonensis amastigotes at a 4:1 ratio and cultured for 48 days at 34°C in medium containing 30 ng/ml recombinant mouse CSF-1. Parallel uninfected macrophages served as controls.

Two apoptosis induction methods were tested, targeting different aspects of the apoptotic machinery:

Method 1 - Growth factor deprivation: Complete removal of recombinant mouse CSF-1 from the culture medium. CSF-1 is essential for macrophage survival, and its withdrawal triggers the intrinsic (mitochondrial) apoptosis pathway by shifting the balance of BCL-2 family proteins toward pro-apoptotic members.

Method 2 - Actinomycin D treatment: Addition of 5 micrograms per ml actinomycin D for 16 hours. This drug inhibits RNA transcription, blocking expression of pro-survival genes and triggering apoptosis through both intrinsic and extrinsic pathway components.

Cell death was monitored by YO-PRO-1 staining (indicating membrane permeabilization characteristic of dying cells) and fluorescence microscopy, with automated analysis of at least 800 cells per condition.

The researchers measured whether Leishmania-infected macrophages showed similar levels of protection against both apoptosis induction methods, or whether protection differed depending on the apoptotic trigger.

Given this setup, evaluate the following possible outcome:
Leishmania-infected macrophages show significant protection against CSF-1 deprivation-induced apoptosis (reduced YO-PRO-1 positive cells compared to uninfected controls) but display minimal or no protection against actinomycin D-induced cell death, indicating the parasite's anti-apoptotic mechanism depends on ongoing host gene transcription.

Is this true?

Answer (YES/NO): NO